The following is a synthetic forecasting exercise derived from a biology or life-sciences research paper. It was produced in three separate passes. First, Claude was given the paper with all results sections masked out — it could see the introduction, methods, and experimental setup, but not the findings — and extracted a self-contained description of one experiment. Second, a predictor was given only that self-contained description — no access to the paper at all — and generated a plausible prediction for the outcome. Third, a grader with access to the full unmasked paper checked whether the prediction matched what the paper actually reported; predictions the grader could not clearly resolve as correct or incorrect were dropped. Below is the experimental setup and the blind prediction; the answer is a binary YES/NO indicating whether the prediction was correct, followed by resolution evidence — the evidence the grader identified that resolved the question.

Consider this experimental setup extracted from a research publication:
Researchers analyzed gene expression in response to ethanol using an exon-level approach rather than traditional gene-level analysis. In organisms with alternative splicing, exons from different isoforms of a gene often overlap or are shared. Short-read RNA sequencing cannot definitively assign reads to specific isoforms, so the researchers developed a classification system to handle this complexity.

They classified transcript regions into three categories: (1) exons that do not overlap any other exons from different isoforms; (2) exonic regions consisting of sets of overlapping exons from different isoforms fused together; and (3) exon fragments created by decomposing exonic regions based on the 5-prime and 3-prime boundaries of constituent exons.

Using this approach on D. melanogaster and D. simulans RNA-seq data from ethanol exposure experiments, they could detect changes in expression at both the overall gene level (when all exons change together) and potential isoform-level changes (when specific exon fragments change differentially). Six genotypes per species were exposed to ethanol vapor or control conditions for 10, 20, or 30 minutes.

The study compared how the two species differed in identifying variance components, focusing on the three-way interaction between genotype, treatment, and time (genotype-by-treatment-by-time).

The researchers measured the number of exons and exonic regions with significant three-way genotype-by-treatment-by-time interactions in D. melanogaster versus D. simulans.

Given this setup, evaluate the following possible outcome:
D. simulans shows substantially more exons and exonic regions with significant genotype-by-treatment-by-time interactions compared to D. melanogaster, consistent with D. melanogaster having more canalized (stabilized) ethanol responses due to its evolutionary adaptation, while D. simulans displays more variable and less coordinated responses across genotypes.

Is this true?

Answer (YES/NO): YES